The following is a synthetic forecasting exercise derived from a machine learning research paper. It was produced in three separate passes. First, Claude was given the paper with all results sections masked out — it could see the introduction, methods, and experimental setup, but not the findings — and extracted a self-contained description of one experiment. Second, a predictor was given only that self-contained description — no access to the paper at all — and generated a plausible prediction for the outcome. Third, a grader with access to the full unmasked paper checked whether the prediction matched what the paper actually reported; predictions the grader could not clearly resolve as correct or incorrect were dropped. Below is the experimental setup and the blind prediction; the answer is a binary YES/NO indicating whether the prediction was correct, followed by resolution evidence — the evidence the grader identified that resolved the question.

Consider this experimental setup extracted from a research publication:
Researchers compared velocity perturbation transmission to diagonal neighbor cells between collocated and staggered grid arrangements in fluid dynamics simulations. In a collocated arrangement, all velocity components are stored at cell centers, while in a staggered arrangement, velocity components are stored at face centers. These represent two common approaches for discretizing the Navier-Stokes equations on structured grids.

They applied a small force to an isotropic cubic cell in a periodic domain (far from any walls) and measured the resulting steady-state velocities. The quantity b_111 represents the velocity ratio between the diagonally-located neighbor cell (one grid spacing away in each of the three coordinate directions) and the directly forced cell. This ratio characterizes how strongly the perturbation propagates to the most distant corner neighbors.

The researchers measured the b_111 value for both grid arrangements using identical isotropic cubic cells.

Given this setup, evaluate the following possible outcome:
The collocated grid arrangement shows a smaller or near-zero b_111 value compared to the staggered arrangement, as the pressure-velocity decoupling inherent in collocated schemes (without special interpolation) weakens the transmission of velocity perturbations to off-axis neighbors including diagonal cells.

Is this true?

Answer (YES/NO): YES